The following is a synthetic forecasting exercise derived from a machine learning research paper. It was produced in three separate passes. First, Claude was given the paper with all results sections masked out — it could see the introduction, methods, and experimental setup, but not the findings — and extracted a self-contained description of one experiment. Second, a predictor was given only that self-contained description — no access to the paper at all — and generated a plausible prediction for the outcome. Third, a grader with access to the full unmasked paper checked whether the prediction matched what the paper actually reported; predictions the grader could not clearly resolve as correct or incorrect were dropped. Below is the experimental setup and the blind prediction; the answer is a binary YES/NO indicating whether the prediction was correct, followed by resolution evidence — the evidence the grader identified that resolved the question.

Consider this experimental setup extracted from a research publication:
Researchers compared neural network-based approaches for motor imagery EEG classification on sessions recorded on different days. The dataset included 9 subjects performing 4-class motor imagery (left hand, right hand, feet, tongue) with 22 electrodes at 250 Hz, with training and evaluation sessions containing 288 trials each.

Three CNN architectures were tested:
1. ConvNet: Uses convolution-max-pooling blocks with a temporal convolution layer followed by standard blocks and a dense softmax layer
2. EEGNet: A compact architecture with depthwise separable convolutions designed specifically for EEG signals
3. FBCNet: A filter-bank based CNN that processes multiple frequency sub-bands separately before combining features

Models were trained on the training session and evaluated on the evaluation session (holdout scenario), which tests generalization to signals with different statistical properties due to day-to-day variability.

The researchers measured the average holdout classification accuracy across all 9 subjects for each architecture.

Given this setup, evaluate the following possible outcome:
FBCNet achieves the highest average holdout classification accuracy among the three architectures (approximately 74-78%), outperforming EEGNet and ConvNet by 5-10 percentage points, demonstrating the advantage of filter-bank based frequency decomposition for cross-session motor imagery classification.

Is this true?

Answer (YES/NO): NO